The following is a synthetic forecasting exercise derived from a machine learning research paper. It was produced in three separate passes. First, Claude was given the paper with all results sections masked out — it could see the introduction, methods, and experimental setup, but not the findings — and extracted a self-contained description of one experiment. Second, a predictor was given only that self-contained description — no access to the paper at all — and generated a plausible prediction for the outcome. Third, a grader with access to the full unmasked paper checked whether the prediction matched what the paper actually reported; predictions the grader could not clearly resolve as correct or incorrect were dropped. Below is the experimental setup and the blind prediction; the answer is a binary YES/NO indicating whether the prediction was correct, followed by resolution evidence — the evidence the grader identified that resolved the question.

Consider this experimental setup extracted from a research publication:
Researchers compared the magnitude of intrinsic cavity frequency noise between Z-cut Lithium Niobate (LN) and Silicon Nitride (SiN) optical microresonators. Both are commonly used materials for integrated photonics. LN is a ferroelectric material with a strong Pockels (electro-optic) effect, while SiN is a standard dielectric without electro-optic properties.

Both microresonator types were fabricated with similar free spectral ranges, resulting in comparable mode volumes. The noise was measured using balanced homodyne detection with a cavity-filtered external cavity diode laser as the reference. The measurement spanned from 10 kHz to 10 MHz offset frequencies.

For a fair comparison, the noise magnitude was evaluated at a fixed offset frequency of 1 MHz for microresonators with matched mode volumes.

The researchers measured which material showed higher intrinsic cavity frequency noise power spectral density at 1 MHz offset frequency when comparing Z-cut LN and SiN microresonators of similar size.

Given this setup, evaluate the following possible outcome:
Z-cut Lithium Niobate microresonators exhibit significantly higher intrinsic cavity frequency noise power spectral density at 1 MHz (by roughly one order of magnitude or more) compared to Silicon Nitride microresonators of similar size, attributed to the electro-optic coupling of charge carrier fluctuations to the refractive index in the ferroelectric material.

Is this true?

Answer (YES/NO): NO